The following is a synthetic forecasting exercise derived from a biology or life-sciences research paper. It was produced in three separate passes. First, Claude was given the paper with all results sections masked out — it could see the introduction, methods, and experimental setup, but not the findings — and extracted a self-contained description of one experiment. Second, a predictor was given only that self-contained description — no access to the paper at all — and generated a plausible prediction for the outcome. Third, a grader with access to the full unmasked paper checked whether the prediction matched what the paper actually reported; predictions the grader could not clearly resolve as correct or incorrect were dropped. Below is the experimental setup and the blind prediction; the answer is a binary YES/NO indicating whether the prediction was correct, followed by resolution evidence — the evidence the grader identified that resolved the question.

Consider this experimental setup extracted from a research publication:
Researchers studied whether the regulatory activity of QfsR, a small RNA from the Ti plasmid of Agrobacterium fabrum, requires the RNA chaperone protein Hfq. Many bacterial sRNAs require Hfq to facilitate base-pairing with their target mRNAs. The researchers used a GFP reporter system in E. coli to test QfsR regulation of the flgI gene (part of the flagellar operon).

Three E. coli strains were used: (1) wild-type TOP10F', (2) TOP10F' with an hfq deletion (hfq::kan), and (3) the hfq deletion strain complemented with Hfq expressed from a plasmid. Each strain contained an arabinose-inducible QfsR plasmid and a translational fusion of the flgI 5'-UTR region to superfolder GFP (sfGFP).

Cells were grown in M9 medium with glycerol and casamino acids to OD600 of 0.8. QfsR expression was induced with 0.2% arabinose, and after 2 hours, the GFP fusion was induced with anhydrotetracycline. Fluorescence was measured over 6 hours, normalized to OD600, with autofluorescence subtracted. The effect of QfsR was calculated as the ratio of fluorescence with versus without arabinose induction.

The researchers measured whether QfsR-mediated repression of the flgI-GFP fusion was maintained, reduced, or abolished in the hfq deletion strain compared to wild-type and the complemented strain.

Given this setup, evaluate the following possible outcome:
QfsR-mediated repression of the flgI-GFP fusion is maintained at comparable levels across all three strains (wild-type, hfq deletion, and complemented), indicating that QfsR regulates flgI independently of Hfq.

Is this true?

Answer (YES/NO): NO